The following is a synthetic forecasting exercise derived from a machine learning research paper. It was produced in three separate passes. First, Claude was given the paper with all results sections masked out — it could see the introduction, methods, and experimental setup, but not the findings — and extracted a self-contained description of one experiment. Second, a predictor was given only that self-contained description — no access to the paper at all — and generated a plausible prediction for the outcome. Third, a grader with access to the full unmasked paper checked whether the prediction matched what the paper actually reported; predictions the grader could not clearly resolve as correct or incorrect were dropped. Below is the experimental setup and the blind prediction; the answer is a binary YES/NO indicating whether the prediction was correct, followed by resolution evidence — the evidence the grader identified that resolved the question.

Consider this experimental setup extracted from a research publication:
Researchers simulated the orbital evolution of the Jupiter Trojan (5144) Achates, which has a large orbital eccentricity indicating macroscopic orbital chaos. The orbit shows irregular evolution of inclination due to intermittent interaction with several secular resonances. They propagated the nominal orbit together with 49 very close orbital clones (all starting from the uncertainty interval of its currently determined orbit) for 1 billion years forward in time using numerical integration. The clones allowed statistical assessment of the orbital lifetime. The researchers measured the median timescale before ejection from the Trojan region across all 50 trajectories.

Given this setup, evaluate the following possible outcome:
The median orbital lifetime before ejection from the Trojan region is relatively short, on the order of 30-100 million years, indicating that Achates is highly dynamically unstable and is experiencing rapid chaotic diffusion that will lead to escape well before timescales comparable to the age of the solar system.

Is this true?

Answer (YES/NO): NO